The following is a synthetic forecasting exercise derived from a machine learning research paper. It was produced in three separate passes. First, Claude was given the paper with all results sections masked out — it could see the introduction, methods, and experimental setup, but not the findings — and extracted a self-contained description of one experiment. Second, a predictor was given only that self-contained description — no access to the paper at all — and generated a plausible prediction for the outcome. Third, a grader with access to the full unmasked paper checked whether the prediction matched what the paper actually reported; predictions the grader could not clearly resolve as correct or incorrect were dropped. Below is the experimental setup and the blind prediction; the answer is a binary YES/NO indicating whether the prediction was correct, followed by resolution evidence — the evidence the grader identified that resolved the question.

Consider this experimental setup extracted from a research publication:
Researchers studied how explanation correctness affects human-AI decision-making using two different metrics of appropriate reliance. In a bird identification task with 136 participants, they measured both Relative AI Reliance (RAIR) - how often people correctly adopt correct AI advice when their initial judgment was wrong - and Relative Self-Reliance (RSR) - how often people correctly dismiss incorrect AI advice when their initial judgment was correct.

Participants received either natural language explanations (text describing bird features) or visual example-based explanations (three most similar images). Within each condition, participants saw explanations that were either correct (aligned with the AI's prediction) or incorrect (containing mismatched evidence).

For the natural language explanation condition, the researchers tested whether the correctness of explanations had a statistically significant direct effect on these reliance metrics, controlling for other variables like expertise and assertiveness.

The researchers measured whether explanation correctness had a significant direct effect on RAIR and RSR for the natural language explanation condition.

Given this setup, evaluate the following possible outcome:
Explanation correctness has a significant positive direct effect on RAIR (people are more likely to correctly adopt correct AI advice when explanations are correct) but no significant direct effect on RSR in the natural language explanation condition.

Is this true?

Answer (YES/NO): NO